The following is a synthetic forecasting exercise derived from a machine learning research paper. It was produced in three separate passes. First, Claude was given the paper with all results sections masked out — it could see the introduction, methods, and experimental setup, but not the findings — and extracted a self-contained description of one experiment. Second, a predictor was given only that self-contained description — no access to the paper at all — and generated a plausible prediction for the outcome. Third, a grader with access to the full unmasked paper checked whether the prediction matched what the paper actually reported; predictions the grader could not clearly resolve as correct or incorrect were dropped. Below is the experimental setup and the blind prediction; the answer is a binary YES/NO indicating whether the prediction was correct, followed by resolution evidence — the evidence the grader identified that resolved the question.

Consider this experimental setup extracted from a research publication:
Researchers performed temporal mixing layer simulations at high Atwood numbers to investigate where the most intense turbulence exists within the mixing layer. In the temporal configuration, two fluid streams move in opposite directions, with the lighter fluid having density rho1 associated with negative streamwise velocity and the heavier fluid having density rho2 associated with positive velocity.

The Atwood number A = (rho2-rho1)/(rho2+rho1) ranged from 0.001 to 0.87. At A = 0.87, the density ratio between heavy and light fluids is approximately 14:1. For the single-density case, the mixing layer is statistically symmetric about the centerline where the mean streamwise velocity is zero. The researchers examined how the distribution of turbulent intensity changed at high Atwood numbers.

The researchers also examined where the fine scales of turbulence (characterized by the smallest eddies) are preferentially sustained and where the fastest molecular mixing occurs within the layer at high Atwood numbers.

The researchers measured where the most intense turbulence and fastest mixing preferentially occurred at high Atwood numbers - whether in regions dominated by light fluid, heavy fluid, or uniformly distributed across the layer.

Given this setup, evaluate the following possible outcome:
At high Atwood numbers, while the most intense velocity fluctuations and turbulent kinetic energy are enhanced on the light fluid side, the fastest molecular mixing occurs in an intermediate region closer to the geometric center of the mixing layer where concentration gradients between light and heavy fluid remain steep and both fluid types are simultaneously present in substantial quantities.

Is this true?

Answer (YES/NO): NO